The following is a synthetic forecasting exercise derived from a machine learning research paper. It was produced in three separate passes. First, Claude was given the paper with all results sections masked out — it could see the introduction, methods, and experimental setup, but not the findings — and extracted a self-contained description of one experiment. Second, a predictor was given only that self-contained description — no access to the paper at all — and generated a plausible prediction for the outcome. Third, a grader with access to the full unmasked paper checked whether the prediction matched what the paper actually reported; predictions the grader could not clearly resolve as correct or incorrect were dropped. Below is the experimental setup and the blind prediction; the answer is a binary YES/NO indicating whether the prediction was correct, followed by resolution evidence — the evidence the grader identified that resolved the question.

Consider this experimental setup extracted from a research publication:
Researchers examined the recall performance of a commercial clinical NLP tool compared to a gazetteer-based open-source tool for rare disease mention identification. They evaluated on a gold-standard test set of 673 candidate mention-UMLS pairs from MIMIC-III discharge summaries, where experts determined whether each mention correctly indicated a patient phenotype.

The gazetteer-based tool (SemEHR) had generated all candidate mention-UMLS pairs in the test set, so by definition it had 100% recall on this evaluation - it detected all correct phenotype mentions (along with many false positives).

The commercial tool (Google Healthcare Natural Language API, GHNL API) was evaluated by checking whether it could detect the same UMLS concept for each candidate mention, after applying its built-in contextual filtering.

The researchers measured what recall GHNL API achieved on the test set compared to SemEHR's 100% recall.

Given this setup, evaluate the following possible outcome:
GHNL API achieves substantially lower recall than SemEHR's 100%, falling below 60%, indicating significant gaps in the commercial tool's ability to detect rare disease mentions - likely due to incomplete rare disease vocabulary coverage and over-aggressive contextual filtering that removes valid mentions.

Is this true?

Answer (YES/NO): NO